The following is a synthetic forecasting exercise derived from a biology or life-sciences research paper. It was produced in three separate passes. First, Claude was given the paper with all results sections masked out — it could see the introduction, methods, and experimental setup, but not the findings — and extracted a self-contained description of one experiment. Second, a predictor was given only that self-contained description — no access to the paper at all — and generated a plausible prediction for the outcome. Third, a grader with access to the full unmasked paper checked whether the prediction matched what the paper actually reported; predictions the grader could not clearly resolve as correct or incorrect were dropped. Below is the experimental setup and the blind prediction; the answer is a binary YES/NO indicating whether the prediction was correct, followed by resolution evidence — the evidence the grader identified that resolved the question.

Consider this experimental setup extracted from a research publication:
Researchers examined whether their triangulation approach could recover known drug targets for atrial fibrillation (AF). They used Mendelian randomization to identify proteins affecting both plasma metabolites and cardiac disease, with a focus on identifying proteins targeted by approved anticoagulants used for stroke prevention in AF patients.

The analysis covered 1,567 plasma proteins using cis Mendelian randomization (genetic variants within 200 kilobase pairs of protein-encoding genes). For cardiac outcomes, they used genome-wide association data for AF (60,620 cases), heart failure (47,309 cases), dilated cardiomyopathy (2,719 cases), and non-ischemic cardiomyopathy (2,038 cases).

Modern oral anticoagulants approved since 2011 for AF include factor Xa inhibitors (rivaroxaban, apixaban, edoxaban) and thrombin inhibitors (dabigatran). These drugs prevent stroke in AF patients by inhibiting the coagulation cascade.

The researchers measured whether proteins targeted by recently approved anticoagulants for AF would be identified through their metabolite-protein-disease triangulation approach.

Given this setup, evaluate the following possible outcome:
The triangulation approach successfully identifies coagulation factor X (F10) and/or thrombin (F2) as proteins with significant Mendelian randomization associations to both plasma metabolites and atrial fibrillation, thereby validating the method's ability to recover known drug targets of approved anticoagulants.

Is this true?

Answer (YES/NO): YES